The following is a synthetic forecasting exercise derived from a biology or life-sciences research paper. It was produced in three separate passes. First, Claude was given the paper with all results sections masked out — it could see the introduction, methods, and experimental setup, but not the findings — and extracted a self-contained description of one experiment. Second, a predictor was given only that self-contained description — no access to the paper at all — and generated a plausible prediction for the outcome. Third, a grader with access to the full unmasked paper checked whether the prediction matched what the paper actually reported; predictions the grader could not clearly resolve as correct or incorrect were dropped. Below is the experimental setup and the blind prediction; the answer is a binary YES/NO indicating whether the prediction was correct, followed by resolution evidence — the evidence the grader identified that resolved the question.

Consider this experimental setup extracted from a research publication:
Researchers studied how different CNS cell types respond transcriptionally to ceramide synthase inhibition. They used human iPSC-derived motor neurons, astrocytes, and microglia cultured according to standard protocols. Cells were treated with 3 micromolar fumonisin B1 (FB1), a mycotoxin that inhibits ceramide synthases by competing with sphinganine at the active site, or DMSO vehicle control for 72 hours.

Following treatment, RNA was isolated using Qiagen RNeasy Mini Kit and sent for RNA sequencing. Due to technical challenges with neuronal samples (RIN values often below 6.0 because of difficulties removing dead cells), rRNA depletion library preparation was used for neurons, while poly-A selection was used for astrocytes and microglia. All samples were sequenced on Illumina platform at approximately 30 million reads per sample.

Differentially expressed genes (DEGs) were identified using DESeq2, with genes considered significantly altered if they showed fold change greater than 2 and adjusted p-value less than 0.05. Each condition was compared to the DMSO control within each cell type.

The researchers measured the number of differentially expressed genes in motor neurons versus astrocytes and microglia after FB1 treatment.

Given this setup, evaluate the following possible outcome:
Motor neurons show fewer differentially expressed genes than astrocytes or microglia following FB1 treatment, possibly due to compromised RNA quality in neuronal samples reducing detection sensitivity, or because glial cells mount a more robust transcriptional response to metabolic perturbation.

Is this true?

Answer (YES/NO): YES